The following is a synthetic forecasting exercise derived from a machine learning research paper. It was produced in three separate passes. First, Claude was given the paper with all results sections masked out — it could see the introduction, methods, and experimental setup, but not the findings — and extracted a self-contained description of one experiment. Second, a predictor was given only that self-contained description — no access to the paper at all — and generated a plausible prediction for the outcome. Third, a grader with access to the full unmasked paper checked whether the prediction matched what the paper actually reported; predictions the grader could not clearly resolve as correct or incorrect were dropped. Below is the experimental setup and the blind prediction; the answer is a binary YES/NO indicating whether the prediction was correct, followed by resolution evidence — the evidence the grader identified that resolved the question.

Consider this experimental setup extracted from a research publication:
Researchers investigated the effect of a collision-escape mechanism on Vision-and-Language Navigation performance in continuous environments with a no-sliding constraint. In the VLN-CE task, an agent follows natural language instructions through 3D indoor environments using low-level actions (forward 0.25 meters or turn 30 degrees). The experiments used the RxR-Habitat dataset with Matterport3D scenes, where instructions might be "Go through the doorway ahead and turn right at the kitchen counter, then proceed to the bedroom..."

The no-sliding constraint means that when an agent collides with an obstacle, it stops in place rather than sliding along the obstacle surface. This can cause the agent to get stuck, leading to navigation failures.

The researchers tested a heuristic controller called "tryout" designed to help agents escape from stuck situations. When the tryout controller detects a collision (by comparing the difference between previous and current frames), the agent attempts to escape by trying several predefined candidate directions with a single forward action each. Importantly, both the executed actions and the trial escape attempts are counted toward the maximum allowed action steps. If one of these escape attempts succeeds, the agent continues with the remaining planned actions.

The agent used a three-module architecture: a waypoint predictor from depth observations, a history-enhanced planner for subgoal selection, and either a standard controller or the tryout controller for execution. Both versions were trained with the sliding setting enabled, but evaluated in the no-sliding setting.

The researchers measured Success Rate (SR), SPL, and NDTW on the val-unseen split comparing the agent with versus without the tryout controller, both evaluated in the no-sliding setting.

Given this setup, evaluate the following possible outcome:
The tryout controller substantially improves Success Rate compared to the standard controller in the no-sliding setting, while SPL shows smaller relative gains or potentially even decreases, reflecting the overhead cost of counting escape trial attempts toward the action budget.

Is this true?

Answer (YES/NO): YES